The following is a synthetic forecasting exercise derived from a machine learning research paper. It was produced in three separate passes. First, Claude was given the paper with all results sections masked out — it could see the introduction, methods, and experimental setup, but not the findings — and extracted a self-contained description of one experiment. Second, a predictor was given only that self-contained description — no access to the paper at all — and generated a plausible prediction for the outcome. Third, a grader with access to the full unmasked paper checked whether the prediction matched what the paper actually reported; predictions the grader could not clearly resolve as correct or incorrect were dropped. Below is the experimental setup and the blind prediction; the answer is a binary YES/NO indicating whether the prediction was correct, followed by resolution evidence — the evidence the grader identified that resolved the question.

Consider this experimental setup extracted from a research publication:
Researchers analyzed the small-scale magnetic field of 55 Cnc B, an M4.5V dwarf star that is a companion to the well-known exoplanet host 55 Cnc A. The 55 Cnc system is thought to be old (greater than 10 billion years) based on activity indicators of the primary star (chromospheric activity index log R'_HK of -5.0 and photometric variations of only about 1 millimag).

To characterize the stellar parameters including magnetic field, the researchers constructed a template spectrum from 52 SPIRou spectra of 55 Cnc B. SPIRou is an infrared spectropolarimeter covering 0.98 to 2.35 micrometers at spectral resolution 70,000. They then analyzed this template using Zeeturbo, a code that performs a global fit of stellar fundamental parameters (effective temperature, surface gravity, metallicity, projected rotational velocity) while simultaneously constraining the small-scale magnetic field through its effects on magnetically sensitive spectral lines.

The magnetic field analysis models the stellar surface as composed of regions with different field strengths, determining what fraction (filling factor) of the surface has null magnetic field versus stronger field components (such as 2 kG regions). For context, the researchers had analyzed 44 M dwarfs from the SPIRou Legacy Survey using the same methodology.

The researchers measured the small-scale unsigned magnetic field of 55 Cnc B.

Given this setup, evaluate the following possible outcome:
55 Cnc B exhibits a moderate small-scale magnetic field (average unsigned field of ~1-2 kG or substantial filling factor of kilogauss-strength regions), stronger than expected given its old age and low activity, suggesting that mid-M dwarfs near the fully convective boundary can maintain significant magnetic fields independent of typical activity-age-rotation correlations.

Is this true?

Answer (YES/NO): NO